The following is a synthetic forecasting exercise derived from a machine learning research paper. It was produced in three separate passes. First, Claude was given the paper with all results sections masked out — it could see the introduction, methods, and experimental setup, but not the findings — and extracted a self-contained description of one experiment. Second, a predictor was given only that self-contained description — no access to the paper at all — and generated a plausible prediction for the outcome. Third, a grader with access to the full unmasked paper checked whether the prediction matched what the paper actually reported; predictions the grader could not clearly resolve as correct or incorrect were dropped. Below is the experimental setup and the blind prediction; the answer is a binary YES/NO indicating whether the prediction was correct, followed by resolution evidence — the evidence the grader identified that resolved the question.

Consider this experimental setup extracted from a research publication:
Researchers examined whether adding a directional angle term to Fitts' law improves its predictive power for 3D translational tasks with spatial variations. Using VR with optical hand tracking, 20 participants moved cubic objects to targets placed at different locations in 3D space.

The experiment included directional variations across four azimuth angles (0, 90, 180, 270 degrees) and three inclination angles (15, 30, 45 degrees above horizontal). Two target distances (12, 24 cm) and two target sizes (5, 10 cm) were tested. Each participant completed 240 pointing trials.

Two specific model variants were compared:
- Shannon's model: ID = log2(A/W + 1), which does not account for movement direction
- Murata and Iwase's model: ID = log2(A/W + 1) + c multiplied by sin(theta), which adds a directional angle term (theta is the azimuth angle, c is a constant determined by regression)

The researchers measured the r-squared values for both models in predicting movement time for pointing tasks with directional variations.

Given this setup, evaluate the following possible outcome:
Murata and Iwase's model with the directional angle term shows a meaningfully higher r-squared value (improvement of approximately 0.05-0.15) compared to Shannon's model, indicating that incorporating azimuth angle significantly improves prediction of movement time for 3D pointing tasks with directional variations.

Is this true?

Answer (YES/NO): NO